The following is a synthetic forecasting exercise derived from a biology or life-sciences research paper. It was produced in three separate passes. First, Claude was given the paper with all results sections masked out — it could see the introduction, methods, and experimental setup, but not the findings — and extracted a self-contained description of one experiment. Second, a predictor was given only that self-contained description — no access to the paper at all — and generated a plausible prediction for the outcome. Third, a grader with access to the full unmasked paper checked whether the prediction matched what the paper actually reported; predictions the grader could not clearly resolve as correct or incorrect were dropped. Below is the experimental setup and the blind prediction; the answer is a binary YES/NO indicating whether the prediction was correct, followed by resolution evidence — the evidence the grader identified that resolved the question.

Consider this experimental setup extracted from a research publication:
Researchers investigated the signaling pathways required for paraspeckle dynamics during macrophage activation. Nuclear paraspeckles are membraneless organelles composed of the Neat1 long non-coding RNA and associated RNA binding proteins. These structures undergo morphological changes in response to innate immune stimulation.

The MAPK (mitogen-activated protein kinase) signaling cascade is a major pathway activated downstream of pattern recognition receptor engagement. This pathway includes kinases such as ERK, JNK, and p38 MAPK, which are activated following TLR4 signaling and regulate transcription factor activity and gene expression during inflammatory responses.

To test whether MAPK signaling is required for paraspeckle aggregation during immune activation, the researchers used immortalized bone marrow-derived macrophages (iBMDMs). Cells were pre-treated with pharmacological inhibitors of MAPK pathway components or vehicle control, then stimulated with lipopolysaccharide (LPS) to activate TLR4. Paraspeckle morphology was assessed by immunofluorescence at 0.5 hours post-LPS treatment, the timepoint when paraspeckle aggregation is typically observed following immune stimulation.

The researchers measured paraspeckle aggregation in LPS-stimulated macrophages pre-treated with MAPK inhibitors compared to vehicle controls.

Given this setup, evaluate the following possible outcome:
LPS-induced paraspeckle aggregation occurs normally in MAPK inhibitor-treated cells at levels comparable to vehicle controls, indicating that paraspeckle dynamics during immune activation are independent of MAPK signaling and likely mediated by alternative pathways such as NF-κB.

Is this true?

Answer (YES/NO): NO